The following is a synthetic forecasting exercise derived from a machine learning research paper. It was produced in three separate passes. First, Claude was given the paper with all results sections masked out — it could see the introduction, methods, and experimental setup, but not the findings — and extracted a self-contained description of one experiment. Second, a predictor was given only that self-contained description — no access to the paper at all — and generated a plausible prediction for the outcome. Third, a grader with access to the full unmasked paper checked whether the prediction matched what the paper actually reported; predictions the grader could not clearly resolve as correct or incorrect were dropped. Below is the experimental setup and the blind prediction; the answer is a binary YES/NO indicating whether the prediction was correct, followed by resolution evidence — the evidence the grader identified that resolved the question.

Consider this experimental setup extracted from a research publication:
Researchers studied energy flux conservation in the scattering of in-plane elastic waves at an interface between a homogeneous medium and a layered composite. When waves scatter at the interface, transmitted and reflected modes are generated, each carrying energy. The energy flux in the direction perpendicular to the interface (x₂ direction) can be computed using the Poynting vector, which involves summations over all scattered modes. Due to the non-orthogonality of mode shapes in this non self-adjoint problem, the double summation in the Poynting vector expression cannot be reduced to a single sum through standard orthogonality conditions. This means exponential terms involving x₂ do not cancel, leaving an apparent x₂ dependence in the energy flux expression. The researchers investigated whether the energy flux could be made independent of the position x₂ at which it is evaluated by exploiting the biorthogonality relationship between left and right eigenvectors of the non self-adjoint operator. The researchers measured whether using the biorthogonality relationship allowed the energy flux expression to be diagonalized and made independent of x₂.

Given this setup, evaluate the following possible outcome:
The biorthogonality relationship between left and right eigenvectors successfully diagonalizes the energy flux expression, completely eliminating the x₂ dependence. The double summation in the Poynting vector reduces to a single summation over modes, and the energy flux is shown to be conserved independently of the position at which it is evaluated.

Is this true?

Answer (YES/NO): YES